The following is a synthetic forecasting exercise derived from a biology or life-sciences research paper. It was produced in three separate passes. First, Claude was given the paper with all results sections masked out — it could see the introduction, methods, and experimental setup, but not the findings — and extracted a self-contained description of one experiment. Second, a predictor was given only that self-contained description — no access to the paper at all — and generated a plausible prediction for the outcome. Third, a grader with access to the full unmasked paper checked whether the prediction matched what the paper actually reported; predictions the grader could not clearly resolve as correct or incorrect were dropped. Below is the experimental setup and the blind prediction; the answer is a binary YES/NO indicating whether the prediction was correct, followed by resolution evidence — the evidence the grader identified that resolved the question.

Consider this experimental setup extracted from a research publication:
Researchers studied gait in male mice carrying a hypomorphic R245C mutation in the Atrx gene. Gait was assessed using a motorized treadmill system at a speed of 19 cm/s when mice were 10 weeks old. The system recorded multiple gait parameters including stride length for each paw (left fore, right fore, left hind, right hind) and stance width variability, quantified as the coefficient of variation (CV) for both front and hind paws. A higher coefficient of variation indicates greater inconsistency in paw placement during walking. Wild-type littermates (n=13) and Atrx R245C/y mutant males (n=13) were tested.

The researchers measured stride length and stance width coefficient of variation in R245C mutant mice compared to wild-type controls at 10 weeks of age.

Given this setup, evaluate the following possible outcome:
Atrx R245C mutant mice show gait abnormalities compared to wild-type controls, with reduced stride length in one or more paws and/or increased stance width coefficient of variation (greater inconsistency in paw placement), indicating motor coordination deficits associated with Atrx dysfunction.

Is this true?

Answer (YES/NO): NO